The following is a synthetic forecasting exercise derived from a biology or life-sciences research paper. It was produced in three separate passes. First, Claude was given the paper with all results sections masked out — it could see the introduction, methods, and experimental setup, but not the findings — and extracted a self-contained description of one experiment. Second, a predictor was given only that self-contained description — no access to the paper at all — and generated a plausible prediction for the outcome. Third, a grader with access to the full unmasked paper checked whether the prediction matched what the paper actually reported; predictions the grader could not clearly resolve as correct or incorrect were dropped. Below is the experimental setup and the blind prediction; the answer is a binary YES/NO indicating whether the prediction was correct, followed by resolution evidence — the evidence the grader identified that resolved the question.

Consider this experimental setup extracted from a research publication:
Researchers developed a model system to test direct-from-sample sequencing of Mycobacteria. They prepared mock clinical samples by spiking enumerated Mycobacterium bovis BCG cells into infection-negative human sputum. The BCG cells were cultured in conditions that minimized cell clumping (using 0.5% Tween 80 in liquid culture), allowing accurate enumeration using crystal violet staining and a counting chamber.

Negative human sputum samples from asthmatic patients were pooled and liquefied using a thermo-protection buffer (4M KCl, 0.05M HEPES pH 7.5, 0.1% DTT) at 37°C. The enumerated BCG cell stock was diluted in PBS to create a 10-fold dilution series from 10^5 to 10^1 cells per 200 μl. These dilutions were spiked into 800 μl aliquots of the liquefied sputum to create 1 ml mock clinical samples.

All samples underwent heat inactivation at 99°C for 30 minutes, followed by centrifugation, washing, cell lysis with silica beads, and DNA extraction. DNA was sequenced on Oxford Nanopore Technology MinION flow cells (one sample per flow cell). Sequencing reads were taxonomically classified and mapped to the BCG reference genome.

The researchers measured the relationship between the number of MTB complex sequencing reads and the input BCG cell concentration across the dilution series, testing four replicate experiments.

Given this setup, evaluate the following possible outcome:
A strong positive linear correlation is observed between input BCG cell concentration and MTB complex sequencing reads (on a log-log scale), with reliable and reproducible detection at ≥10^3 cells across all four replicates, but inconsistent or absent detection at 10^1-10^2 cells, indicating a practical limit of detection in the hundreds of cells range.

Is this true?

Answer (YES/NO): NO